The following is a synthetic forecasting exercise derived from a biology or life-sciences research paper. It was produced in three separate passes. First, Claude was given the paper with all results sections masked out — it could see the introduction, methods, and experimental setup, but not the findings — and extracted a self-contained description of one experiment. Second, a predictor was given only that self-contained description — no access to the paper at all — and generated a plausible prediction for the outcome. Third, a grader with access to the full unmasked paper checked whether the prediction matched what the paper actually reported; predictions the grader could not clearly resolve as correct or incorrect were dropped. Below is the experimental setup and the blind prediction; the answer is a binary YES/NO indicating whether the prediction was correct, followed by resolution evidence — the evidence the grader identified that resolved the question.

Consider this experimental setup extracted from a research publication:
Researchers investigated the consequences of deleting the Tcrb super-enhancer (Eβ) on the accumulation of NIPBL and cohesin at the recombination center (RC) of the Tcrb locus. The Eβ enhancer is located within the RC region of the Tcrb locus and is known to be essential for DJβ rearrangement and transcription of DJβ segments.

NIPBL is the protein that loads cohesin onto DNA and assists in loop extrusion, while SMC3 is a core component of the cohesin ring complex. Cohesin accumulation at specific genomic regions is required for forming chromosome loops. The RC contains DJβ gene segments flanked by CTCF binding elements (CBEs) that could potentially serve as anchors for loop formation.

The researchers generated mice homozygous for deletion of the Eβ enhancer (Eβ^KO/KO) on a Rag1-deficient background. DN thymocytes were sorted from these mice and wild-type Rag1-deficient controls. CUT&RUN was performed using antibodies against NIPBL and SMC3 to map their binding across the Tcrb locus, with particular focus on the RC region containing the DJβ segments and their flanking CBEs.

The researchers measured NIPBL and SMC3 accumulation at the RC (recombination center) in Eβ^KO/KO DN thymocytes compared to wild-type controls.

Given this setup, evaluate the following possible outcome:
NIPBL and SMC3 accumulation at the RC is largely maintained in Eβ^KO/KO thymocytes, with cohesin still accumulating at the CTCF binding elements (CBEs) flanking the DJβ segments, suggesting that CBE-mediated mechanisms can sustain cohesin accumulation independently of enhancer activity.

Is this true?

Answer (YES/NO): NO